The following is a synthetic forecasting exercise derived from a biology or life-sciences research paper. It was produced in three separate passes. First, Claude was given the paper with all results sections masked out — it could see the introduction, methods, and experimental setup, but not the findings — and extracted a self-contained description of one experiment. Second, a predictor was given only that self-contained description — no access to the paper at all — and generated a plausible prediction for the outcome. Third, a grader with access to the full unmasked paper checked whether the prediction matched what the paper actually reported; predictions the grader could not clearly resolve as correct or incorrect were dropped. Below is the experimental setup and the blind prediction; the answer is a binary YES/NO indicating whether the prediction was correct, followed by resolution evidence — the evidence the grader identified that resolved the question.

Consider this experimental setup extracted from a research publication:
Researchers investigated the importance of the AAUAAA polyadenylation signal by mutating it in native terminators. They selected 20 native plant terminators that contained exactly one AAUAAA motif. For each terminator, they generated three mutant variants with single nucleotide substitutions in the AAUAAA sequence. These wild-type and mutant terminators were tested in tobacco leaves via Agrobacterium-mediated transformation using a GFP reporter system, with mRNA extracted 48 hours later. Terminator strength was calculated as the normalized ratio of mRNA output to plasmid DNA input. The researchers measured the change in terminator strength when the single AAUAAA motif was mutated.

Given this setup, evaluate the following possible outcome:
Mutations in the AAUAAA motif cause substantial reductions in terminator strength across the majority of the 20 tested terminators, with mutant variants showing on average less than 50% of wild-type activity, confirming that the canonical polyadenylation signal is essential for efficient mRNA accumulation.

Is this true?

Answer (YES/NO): NO